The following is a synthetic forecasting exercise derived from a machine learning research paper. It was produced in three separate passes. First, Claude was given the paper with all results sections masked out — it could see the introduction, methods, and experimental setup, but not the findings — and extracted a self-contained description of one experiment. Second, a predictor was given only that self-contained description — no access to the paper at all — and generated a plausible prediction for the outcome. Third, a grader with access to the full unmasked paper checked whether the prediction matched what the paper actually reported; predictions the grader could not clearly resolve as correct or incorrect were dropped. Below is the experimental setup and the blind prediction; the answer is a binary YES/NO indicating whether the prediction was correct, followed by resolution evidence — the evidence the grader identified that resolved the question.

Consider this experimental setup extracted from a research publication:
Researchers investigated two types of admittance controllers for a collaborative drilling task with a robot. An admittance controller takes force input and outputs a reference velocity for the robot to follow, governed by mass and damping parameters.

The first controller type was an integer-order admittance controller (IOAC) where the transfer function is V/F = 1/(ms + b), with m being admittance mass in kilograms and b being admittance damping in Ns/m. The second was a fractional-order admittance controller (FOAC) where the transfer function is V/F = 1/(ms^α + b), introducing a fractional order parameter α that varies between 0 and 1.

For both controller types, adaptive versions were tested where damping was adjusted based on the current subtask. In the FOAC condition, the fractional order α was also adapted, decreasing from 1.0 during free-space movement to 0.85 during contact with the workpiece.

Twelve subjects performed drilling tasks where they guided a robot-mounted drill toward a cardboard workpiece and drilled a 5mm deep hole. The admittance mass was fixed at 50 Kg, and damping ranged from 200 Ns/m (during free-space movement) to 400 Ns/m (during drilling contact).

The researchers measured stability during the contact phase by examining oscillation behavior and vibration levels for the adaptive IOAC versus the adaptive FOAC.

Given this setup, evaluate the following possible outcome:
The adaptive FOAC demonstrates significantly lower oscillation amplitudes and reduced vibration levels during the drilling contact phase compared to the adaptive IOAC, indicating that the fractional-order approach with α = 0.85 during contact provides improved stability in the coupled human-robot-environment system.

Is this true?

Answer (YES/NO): YES